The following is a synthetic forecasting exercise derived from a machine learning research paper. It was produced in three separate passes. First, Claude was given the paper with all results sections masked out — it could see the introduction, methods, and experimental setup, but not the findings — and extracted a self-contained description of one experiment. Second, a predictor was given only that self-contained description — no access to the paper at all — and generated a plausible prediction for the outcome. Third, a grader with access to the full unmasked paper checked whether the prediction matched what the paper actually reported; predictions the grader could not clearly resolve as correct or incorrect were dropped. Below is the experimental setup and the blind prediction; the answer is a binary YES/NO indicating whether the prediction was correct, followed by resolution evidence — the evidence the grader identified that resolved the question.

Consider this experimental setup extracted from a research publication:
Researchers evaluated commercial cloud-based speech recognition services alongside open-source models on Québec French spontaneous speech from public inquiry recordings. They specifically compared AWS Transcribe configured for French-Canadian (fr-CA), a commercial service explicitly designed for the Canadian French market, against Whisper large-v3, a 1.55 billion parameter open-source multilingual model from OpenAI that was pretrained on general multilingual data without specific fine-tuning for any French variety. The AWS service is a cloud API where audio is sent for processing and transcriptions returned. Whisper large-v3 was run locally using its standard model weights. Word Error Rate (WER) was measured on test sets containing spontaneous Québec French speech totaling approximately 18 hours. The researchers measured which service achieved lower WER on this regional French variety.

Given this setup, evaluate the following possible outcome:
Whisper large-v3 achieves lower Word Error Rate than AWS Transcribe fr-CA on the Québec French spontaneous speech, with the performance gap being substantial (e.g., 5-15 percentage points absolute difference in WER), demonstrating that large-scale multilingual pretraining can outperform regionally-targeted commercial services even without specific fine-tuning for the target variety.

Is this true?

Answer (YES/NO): NO